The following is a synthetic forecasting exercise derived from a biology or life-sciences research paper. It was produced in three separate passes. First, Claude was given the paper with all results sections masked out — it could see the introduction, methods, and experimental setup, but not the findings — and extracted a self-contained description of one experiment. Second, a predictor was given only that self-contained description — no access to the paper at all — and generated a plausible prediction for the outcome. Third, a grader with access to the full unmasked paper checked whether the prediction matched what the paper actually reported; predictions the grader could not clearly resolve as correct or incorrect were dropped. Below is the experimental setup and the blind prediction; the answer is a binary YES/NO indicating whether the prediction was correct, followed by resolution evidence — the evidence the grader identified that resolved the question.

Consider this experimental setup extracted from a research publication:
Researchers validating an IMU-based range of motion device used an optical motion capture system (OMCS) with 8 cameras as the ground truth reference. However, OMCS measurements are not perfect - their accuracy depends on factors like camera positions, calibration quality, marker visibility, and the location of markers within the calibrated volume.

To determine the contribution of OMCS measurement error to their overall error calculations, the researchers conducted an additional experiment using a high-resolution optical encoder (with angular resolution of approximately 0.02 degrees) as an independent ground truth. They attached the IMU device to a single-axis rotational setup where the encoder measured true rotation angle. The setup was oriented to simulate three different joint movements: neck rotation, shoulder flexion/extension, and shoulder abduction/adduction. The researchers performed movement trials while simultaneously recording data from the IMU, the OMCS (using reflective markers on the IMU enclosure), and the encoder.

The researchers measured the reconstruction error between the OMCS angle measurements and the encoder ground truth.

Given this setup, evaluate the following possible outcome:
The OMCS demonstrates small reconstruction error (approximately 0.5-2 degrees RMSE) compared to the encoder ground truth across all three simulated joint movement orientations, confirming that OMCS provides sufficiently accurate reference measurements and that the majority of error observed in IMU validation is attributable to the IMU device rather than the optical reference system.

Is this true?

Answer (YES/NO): NO